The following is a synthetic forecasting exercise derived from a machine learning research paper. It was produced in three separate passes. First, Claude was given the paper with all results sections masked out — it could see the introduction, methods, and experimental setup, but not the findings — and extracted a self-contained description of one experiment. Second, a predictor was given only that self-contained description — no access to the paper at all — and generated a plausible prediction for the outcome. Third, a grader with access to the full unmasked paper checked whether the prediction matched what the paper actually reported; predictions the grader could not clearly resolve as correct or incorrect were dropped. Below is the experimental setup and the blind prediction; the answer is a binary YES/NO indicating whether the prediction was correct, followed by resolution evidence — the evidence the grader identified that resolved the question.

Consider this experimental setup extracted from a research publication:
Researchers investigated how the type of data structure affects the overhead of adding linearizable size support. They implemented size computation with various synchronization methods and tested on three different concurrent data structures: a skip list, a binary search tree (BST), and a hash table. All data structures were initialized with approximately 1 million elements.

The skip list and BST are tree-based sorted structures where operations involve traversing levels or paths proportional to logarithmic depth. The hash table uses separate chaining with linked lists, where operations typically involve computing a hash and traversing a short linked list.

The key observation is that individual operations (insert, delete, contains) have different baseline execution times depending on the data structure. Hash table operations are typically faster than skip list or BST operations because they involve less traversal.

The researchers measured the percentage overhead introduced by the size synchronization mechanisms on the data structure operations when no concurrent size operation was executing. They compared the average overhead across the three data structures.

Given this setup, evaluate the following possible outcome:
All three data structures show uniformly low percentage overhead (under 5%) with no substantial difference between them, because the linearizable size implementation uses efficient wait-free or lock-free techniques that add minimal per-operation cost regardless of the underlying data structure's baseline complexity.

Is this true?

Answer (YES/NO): NO